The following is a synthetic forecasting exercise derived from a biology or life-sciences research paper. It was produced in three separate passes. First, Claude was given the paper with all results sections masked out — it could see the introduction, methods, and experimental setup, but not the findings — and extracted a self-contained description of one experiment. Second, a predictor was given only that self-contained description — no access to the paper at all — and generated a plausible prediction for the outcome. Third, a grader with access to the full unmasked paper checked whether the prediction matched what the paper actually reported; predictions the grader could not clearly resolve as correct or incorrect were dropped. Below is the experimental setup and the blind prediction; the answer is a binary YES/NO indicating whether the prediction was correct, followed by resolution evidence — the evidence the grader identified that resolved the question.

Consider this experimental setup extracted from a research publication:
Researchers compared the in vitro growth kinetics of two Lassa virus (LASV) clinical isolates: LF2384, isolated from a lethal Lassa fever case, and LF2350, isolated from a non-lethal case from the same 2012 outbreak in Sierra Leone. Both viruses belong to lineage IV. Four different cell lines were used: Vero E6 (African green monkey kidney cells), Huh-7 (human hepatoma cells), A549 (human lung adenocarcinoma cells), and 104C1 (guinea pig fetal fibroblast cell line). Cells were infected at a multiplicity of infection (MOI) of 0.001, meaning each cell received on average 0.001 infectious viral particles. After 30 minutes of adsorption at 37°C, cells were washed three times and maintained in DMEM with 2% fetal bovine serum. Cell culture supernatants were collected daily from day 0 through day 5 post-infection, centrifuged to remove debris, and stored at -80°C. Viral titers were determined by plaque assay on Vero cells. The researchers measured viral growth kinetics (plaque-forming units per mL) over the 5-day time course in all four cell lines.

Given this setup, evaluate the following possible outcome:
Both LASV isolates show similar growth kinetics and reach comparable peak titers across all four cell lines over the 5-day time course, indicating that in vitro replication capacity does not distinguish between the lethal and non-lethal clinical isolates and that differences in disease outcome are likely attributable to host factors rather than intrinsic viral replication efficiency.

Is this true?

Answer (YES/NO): YES